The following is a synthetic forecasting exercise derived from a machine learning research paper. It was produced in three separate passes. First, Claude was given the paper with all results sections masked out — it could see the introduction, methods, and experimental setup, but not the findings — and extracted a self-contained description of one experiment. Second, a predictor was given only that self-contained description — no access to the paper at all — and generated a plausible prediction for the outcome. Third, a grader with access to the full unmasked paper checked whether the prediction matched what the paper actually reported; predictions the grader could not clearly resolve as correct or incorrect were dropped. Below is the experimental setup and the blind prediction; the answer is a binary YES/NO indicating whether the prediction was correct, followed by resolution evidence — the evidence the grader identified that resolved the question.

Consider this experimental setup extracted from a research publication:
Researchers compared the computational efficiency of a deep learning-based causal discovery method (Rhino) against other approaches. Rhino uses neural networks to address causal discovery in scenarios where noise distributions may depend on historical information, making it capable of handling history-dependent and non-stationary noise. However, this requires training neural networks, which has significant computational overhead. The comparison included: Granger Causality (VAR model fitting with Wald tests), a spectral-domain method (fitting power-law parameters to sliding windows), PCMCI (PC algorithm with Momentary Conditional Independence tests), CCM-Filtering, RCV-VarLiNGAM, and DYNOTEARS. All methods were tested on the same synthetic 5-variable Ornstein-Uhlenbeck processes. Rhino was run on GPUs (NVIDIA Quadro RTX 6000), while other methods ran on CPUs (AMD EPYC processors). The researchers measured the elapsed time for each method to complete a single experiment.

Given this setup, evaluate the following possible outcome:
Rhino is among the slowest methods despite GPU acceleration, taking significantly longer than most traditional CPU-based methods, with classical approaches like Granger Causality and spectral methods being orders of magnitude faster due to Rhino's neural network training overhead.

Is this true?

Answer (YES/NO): YES